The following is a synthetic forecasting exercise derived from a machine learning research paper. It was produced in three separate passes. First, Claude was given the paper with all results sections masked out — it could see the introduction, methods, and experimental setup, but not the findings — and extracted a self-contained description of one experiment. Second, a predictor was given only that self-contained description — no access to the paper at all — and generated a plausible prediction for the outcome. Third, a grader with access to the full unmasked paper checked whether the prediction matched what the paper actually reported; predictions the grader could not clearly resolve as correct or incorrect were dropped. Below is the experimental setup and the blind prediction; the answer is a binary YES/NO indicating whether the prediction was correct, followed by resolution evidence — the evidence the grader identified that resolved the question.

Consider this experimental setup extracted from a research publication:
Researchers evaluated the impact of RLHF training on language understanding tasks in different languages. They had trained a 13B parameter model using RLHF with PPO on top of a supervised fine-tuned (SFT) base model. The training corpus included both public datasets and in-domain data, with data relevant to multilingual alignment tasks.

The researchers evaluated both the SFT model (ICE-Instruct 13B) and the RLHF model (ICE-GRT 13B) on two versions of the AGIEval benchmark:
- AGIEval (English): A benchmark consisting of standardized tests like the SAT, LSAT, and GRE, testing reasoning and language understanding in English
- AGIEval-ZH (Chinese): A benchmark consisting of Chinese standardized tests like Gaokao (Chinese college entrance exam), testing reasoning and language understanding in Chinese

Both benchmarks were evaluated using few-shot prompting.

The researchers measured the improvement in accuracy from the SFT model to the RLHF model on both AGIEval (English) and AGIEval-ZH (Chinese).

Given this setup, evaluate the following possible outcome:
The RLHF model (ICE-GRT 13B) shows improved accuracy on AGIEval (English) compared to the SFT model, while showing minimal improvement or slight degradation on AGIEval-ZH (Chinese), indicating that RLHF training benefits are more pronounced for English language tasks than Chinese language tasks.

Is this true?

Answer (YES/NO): YES